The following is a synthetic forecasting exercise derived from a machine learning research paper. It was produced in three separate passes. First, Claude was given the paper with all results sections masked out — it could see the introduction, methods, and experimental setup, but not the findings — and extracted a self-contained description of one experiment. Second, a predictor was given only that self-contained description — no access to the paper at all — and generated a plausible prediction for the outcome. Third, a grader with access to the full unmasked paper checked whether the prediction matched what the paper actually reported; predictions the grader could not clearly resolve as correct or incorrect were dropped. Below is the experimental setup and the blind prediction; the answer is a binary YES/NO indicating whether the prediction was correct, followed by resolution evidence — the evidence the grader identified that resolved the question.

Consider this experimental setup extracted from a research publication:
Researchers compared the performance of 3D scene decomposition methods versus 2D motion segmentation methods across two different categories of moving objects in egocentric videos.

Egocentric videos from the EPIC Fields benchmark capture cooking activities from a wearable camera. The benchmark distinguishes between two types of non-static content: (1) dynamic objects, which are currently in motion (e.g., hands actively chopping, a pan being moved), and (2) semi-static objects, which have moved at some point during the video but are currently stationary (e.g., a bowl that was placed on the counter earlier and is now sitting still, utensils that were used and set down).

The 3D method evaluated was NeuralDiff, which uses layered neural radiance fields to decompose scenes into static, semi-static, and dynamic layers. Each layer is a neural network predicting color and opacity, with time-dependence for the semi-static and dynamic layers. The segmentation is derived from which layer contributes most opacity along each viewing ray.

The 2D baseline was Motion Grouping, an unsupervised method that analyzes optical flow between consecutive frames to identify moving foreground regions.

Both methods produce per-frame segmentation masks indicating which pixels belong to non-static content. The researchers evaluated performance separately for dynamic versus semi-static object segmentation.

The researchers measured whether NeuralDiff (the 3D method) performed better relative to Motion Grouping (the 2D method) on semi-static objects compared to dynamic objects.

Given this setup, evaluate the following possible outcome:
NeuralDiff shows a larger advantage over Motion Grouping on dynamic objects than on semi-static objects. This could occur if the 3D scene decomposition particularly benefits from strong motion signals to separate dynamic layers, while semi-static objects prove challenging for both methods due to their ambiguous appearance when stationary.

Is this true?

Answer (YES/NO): NO